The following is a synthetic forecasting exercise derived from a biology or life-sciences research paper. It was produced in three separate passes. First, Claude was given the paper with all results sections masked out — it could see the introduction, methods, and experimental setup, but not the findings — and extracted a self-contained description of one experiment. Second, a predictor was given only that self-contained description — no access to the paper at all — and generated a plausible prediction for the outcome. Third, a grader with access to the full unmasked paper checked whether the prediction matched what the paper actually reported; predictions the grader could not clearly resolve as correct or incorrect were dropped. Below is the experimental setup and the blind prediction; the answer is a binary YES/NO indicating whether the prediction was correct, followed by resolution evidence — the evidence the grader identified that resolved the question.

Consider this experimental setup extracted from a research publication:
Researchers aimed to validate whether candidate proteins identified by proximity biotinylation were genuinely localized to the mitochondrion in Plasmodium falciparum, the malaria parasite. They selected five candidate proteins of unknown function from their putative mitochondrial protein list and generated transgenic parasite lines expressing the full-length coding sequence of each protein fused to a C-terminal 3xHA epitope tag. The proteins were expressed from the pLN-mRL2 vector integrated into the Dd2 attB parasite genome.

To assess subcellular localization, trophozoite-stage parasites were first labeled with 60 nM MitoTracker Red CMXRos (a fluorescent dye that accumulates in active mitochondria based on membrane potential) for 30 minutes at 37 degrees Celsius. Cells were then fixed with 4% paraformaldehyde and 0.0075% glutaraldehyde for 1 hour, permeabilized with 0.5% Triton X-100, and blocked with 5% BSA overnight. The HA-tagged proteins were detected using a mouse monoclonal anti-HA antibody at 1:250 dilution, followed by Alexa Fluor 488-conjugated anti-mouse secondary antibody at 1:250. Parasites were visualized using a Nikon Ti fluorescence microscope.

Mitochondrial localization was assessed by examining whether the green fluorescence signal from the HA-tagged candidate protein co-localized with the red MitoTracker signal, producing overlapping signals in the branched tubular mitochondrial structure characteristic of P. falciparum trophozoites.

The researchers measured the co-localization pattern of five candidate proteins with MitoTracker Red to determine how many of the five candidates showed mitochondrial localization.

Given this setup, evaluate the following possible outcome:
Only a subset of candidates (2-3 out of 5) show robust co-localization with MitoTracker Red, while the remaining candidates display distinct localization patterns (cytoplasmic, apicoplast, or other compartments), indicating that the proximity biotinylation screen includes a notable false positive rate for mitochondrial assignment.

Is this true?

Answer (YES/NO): NO